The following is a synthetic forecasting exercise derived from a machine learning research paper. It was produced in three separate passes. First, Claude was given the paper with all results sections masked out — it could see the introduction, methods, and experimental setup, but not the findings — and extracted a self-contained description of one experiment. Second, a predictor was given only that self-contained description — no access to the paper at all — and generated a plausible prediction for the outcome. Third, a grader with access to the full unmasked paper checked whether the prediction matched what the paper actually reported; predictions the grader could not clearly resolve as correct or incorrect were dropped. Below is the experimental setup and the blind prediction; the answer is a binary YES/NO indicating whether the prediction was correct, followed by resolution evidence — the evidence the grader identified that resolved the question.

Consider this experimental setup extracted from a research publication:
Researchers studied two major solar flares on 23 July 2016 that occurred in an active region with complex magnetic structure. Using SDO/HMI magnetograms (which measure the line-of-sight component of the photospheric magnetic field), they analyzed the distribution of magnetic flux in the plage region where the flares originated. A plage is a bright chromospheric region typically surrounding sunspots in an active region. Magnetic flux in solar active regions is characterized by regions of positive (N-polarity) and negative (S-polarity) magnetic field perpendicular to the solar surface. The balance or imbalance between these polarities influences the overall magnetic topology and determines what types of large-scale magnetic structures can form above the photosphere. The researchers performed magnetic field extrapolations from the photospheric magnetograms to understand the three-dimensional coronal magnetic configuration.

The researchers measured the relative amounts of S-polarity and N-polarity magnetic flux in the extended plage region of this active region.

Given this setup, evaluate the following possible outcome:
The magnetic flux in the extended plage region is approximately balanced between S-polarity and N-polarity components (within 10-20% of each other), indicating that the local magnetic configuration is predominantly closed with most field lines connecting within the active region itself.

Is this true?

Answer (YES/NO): NO